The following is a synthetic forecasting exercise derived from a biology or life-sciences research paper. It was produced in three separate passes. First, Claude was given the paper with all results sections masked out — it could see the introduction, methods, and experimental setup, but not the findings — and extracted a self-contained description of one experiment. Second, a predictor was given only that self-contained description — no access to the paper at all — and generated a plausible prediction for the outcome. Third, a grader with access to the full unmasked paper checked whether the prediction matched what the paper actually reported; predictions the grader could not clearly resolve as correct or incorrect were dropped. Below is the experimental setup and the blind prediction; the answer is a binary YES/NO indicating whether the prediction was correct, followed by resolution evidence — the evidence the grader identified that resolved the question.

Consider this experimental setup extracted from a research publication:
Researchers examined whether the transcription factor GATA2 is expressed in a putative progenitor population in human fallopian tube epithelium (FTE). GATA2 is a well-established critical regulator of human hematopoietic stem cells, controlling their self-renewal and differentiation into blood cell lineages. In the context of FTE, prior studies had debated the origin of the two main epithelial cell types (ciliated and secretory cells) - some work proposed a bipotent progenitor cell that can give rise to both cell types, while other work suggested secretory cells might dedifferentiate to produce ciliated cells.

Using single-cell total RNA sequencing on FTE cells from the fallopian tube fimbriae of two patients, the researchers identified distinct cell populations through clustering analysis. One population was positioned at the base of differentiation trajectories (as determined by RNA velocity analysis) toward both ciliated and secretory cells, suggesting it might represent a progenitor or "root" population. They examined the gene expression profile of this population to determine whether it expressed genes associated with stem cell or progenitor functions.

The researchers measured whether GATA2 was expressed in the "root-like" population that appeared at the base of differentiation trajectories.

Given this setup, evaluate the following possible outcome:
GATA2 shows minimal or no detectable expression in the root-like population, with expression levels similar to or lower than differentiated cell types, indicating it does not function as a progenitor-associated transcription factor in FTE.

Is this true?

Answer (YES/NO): NO